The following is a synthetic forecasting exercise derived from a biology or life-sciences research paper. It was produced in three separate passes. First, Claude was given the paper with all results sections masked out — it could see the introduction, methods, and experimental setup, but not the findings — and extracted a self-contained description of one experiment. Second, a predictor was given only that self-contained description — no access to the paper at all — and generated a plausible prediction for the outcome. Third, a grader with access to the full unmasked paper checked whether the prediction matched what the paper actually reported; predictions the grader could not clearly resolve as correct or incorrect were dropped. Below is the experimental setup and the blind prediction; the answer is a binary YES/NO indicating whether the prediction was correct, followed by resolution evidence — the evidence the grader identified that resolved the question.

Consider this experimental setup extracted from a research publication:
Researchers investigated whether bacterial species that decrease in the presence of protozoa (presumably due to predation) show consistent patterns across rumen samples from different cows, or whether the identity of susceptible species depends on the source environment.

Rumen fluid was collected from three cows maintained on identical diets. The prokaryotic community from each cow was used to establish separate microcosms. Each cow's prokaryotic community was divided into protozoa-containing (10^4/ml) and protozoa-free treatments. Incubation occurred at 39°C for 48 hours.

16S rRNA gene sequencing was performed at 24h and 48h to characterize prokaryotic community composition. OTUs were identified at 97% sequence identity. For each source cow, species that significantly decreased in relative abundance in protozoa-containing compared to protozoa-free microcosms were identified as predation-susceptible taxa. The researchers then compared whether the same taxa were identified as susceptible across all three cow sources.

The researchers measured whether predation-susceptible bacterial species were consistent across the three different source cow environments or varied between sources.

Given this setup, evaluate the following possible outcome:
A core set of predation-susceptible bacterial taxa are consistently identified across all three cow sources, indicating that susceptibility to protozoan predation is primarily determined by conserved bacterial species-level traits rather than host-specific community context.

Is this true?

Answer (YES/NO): NO